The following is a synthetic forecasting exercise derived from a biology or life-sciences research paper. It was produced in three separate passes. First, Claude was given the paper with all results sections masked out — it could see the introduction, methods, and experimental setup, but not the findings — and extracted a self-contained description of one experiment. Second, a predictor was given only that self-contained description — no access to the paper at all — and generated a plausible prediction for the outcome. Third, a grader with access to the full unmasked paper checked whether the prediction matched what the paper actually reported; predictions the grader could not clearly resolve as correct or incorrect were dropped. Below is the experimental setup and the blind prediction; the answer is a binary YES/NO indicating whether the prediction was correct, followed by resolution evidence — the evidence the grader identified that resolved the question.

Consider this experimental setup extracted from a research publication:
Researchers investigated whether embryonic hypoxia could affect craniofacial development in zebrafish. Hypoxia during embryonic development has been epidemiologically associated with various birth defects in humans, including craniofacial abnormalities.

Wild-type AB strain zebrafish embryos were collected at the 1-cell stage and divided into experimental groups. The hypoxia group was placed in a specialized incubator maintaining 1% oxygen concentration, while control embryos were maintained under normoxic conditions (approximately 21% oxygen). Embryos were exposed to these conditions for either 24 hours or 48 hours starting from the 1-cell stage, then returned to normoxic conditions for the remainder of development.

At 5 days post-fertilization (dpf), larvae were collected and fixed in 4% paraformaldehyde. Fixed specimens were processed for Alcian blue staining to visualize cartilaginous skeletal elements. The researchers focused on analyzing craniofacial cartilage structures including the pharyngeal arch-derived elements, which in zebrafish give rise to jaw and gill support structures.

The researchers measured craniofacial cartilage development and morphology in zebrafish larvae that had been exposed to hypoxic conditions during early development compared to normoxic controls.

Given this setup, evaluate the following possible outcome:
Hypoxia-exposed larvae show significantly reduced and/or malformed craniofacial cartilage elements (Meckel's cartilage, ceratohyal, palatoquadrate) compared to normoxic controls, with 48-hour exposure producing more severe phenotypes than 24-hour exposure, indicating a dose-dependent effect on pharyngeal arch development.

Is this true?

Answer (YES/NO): NO